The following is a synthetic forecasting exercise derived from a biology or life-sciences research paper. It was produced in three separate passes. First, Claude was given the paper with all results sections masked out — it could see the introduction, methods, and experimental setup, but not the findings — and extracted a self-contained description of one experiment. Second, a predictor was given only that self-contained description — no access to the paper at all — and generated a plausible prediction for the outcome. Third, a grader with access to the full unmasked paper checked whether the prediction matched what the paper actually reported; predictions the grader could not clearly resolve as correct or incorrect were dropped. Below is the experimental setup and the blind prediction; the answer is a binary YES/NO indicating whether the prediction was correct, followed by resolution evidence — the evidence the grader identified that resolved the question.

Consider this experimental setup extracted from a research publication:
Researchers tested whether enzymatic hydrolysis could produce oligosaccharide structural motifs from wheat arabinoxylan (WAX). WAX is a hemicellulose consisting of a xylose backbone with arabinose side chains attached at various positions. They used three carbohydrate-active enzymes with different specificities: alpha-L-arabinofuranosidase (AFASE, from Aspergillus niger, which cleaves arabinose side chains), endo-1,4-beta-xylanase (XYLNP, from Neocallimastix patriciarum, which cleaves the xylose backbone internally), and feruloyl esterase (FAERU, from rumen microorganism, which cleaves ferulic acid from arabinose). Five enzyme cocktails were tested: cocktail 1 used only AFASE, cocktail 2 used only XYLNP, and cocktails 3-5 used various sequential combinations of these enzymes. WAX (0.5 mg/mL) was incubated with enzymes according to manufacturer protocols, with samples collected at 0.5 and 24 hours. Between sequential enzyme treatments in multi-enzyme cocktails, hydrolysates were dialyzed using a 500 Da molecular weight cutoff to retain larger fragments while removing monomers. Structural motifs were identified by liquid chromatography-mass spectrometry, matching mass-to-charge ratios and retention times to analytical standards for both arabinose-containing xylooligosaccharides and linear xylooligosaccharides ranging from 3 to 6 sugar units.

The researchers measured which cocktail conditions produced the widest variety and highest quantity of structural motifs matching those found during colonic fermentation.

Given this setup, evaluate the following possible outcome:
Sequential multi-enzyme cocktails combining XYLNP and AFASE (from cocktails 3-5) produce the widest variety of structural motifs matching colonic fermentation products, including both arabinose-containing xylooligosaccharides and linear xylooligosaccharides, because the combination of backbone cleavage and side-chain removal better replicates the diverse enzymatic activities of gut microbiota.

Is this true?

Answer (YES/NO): NO